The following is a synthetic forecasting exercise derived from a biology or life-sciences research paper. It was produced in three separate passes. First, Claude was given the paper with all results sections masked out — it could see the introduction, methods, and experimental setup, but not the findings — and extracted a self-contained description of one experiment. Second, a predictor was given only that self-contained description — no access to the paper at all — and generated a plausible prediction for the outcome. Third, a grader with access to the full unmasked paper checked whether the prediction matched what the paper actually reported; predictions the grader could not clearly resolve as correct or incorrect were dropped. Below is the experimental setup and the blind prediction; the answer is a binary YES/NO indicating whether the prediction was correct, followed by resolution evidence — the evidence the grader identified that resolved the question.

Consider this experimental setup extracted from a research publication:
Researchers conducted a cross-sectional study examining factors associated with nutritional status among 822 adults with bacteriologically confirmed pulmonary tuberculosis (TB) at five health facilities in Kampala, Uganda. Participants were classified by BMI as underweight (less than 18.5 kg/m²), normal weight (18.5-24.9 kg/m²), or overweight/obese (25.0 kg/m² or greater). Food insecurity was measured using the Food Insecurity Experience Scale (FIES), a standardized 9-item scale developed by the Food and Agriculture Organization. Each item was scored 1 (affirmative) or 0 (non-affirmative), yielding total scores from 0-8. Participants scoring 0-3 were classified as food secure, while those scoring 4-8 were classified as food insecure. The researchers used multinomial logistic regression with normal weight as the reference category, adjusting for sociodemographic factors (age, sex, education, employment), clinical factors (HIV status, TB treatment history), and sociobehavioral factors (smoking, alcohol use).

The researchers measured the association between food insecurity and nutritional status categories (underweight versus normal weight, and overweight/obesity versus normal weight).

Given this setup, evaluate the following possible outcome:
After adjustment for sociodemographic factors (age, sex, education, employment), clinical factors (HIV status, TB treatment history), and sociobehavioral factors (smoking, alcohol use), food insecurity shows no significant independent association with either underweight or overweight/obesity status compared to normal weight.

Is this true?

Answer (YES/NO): NO